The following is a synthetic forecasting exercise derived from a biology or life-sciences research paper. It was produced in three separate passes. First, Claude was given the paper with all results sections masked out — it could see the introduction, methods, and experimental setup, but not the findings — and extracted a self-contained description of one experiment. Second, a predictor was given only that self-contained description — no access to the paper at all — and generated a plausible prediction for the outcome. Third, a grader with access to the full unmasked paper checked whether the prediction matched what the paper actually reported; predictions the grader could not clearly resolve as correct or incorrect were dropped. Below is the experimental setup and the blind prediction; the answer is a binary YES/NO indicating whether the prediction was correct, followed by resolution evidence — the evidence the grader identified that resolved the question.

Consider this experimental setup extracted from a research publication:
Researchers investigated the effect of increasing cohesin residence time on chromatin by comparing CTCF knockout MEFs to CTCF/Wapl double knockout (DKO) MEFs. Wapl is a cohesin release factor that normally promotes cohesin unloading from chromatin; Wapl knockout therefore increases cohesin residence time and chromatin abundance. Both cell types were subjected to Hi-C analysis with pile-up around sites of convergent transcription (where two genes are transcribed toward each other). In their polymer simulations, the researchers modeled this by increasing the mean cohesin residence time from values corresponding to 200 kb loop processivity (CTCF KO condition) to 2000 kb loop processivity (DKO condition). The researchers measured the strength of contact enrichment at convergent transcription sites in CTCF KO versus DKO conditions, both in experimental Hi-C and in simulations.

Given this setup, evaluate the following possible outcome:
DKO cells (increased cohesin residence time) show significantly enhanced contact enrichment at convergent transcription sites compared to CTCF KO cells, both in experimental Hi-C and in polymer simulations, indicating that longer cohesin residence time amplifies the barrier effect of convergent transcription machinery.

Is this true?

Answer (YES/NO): YES